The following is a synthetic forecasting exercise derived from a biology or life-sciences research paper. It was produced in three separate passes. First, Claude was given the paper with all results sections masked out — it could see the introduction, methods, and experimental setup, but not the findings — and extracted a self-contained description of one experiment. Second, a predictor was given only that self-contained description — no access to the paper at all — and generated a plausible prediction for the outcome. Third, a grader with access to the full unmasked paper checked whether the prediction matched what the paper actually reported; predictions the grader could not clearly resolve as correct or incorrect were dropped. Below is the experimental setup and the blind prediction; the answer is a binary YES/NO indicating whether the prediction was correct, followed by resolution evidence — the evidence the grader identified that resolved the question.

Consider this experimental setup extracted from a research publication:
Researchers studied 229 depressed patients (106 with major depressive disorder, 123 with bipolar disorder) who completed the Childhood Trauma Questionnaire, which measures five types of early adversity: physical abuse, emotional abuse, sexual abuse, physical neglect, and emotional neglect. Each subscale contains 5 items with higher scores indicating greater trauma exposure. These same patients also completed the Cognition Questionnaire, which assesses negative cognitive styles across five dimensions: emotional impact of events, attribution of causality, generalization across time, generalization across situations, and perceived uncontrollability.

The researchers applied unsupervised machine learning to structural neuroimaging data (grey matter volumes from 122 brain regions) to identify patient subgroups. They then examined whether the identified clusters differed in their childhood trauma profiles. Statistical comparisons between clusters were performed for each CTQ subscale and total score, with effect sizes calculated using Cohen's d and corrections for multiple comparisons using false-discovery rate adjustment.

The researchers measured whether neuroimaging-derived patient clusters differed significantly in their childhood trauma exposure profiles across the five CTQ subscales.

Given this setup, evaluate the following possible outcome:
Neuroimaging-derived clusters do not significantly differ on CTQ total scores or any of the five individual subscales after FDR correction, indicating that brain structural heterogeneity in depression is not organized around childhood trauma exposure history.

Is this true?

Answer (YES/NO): YES